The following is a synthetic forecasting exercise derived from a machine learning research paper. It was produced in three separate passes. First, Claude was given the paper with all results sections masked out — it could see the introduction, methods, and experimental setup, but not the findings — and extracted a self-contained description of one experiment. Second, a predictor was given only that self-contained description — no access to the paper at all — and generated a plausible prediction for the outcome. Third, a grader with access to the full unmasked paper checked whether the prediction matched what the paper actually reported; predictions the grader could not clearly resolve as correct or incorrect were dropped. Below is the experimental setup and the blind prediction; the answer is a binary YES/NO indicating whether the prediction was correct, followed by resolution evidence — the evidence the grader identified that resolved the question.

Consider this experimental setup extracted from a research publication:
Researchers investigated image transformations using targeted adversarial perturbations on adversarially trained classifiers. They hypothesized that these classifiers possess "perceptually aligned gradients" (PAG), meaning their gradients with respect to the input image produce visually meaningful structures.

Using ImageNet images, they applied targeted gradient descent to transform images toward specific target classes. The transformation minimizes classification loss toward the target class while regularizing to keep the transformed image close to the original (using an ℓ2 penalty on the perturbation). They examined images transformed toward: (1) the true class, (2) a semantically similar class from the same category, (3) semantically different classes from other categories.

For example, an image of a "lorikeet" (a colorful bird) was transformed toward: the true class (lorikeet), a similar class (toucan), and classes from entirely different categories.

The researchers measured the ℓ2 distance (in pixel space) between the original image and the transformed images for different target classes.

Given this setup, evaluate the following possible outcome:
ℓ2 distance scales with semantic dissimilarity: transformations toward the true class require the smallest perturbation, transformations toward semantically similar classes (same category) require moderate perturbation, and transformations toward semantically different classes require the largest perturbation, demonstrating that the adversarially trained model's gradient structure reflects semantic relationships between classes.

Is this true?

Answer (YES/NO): YES